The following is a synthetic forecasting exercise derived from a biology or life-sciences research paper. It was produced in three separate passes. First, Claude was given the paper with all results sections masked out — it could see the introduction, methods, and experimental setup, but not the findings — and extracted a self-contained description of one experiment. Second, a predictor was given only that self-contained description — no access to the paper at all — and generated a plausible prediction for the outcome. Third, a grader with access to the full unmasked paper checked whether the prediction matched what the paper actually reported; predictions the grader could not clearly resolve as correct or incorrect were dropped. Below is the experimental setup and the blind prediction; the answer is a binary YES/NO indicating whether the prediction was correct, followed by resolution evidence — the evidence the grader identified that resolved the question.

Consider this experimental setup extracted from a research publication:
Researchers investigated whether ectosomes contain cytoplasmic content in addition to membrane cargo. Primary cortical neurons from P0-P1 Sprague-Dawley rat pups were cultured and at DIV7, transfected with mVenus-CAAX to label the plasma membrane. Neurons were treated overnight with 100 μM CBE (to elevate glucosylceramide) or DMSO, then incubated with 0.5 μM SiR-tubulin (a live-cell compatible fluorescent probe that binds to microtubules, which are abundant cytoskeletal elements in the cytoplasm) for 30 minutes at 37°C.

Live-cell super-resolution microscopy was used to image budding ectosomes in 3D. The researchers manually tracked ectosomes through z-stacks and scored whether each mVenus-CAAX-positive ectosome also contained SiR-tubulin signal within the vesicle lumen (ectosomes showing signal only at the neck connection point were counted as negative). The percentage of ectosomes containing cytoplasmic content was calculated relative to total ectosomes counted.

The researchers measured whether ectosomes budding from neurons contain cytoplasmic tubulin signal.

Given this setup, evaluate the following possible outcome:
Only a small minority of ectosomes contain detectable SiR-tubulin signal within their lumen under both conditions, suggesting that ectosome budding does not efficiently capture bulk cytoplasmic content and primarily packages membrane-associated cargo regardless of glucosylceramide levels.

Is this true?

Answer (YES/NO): NO